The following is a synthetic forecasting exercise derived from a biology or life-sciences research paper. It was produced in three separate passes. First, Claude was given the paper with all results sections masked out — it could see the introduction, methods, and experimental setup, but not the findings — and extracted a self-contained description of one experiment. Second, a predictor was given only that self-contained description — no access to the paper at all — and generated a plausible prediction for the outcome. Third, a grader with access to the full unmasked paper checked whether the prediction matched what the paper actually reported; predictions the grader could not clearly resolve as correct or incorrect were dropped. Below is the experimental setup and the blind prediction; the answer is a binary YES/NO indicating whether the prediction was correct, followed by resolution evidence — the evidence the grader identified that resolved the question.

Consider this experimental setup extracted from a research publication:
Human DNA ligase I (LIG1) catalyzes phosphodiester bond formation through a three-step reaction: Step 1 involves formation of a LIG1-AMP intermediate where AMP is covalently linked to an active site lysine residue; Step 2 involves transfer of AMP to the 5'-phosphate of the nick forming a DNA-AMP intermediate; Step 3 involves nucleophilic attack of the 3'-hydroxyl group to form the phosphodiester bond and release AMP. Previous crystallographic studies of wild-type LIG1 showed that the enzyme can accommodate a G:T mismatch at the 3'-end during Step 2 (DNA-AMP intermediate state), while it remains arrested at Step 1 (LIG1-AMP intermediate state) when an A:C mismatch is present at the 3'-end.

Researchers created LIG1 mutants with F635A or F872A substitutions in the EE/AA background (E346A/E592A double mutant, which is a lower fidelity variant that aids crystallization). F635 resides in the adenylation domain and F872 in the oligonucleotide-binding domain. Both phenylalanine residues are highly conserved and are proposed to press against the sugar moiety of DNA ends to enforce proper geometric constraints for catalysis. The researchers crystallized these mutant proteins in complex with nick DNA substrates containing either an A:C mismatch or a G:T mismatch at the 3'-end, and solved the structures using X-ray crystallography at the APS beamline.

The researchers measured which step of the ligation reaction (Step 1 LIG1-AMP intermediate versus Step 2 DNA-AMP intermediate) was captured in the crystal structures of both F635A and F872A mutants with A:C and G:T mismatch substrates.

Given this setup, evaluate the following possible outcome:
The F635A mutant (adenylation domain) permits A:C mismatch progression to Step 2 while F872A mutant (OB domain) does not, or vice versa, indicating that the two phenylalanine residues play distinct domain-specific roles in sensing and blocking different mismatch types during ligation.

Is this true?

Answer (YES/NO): NO